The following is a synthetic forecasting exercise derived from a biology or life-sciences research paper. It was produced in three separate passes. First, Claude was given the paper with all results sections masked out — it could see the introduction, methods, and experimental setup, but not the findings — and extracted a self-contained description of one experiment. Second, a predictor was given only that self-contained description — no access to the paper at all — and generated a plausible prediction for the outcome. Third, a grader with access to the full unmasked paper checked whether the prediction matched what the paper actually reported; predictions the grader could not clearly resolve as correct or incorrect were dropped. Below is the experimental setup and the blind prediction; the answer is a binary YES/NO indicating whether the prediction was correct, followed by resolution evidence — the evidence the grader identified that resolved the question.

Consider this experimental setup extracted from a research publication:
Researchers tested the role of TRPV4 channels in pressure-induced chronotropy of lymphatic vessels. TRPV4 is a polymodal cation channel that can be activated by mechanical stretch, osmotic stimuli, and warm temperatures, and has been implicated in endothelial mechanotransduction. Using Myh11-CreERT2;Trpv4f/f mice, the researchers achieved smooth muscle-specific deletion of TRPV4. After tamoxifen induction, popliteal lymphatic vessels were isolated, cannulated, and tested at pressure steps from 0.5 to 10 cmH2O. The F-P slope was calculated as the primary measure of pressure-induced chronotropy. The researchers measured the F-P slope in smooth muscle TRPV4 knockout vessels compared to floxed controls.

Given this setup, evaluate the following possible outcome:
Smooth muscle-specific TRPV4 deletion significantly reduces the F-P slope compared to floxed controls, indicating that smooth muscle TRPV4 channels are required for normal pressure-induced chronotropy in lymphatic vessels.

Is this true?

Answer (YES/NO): NO